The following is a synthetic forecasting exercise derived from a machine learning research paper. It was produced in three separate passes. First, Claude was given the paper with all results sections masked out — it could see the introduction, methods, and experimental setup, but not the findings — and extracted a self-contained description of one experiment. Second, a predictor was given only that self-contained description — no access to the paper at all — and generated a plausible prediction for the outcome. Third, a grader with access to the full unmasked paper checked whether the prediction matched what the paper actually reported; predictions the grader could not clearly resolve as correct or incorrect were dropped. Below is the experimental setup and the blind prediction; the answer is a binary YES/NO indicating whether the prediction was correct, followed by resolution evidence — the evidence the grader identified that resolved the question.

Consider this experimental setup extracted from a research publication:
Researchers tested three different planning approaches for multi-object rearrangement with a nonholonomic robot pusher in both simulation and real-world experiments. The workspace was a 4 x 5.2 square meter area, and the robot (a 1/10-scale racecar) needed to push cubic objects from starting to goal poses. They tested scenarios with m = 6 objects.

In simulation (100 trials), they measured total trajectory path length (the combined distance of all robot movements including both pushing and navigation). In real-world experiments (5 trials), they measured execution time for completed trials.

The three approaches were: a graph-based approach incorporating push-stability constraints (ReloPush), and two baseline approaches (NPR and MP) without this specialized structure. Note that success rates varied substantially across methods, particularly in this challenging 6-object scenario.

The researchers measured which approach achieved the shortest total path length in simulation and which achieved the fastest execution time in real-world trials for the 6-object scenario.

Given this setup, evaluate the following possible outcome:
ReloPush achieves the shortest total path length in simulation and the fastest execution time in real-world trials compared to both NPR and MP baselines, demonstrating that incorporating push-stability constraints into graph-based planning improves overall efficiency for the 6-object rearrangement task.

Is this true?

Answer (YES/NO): NO